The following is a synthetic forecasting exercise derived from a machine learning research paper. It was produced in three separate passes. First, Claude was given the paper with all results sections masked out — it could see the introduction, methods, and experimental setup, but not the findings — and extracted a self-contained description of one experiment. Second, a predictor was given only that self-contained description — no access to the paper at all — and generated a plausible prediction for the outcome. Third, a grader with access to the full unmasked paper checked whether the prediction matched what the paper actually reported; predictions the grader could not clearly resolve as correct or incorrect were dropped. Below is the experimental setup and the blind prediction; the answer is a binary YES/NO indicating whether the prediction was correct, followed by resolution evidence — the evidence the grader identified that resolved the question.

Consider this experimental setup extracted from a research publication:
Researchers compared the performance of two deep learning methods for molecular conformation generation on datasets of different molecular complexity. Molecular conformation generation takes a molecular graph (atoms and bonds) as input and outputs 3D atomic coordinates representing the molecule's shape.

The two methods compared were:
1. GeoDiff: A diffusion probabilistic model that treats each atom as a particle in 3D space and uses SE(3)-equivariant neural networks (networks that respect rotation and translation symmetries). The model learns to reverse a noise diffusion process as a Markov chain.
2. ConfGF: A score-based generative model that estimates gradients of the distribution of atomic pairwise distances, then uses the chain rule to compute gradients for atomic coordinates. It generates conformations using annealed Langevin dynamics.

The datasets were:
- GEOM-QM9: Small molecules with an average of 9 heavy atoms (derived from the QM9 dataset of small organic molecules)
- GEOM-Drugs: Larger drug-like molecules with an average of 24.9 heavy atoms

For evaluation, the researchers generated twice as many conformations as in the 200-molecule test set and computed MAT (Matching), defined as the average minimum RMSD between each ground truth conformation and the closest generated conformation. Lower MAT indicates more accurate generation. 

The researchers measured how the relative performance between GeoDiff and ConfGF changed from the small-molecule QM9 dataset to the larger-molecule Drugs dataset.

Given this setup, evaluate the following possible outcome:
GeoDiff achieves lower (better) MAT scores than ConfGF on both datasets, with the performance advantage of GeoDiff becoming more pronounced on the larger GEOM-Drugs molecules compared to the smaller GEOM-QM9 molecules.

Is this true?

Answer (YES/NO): YES